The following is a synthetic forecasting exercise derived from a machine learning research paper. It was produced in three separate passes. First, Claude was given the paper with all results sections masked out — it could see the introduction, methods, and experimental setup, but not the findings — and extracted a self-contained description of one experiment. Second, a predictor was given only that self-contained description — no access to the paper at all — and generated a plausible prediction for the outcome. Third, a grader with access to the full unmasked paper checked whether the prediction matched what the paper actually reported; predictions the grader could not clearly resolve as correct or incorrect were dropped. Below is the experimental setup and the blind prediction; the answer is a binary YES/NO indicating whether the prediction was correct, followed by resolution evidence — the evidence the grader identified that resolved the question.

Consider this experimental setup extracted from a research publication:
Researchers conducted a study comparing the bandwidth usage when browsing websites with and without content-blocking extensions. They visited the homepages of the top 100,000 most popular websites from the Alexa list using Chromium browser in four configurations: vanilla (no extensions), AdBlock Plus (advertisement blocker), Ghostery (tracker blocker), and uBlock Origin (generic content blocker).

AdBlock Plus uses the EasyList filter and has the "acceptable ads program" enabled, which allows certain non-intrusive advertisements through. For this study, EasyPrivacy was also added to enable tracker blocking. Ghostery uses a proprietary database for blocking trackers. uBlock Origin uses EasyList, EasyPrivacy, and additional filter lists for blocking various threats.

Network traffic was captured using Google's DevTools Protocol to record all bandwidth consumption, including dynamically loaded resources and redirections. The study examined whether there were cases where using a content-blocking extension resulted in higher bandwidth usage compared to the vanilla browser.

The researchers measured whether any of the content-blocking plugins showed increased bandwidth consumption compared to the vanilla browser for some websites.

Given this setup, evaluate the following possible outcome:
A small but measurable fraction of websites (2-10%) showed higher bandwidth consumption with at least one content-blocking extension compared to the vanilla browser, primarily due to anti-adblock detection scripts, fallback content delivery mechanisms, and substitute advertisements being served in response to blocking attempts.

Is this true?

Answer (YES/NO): NO